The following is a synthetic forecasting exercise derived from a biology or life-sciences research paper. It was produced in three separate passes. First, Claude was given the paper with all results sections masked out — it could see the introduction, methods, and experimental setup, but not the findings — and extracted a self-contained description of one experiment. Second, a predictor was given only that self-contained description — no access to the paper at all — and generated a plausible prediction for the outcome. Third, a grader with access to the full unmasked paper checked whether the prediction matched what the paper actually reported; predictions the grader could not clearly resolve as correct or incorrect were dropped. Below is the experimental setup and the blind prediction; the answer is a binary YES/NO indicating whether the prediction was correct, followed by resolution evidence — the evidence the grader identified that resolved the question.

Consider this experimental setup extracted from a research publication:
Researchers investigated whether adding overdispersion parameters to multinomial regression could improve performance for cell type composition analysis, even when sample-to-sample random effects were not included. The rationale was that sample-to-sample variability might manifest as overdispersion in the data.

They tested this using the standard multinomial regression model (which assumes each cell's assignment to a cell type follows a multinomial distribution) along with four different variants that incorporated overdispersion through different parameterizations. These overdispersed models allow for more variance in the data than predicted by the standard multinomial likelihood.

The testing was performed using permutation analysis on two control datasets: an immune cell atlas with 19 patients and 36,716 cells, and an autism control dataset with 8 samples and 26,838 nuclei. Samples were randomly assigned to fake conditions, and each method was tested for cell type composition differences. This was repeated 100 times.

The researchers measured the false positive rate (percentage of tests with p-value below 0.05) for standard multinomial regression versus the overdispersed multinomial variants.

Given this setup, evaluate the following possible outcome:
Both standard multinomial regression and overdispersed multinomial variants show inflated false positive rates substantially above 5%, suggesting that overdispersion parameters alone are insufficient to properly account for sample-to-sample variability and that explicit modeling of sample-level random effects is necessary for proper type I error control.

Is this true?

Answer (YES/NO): YES